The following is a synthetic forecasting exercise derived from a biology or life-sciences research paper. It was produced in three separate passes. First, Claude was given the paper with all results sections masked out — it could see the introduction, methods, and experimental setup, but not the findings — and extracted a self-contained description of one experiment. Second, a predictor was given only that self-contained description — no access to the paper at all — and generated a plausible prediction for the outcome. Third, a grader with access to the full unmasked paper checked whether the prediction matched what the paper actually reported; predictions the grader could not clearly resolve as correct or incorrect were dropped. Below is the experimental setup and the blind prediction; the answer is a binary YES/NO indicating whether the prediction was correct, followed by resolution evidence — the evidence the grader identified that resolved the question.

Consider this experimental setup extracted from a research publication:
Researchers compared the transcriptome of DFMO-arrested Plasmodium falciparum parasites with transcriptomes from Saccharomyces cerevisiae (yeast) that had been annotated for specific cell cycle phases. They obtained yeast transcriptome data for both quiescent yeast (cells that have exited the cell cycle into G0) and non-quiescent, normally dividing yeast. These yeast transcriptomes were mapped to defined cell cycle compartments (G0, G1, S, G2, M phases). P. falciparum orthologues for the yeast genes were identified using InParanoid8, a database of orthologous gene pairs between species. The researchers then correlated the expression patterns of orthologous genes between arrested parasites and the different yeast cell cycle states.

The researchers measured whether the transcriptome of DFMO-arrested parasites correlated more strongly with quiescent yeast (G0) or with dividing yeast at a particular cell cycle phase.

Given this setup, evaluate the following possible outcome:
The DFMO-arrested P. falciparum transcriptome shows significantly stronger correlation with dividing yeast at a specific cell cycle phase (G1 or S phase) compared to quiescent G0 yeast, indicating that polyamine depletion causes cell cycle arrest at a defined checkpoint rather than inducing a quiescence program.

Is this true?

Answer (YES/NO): NO